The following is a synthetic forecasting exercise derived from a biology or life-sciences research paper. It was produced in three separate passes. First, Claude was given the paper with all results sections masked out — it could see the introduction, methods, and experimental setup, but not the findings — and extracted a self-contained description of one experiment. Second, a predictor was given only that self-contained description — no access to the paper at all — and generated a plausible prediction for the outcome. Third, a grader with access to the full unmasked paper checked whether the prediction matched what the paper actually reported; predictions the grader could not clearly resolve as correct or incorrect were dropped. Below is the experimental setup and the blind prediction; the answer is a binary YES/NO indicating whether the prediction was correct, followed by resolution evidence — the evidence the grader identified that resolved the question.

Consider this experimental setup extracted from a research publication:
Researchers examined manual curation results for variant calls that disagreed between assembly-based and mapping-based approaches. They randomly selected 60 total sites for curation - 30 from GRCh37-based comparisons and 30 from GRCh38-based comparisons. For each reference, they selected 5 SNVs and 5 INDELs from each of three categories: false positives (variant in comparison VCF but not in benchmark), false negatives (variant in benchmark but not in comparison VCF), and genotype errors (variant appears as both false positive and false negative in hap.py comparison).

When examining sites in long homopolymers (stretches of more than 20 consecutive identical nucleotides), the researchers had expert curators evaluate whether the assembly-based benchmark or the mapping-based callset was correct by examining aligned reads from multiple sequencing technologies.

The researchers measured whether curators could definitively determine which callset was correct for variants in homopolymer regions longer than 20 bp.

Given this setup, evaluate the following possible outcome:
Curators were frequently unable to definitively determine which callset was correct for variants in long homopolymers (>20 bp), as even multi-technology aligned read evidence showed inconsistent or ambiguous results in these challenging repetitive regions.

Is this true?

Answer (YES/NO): YES